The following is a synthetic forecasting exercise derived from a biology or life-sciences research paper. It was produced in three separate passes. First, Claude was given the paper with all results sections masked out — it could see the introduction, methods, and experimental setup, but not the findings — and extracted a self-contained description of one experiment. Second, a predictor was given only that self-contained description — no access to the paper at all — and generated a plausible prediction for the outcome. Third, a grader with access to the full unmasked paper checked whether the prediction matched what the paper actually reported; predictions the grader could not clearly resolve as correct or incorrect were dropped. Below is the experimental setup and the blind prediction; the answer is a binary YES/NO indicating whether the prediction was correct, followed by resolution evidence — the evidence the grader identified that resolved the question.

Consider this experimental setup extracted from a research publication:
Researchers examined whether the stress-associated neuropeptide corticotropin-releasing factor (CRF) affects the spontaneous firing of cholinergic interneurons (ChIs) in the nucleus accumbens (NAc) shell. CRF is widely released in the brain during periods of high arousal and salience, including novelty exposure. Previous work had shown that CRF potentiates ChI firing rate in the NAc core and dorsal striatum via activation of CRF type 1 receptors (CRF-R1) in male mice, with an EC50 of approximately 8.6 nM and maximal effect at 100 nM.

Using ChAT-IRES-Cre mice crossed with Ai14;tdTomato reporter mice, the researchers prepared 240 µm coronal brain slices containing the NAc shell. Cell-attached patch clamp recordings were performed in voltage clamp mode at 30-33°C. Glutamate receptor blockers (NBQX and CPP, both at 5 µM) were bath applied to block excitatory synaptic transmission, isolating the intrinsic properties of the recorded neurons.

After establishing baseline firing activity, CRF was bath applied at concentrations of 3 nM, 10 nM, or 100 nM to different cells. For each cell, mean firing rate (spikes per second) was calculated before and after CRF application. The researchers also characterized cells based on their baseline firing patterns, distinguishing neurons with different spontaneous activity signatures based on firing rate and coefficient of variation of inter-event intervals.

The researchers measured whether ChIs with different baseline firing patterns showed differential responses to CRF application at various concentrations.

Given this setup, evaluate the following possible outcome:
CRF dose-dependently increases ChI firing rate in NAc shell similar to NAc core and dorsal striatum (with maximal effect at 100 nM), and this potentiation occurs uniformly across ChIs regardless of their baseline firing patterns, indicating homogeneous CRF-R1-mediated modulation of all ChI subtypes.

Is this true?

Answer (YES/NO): NO